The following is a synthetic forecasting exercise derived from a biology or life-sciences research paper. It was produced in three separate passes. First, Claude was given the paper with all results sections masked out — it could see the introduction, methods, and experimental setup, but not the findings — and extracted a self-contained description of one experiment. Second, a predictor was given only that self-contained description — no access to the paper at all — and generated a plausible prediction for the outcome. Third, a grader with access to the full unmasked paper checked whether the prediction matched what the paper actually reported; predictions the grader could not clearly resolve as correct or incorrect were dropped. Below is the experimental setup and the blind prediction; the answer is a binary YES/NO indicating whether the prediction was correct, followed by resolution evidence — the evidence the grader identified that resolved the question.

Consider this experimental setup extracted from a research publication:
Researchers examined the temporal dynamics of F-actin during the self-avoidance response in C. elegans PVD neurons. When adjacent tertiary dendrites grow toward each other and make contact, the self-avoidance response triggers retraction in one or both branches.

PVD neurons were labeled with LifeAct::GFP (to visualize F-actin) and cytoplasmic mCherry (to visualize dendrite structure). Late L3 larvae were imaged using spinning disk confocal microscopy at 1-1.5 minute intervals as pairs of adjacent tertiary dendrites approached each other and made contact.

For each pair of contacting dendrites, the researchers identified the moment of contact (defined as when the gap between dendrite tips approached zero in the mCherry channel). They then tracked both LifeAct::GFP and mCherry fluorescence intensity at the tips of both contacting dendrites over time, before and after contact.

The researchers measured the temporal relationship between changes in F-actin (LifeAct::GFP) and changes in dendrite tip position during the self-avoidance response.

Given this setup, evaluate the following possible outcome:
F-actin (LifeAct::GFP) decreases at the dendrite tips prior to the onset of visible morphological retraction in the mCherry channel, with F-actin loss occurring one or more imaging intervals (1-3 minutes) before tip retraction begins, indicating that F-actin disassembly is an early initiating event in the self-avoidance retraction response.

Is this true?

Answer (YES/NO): NO